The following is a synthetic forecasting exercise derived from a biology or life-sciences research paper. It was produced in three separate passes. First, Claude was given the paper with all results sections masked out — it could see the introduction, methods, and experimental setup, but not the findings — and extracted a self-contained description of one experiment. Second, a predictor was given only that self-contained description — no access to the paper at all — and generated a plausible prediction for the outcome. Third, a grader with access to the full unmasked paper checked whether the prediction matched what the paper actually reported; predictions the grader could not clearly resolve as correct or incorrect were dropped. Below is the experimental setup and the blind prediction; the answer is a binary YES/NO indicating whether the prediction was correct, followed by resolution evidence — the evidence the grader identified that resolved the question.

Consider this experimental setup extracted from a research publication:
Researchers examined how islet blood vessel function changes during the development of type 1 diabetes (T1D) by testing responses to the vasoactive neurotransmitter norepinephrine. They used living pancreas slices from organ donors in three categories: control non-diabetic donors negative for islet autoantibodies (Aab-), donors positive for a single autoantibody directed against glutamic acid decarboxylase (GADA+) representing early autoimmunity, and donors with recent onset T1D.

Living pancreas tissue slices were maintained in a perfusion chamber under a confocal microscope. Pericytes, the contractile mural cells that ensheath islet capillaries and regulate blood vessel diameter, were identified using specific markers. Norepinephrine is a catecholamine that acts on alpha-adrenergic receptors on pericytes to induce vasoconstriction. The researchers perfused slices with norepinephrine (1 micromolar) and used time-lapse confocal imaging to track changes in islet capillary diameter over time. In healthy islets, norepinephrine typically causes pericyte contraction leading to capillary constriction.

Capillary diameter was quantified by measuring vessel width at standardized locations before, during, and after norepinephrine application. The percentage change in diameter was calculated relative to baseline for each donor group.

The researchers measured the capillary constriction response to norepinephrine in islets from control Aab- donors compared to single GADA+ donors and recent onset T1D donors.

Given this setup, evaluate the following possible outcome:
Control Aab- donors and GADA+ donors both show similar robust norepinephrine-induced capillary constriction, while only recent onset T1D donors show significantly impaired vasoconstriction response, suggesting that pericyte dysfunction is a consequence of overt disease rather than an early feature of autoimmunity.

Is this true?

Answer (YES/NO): NO